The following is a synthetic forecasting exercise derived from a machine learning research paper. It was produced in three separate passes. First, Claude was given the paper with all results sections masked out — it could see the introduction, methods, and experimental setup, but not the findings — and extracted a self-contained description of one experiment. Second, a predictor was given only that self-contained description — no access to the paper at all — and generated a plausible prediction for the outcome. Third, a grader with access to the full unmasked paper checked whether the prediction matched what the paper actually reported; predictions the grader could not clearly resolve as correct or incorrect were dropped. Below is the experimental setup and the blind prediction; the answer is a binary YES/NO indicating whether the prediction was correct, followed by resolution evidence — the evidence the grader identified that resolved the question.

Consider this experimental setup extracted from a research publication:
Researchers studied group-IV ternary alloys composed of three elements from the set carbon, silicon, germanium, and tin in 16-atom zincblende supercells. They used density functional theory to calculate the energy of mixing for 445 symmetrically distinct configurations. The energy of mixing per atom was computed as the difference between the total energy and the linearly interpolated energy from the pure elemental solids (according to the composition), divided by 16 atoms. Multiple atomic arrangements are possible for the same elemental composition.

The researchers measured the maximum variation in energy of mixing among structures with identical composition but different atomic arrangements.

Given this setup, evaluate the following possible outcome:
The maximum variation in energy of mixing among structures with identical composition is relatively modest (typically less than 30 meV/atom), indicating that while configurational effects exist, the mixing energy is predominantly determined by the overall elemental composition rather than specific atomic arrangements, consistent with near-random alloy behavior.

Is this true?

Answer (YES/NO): NO